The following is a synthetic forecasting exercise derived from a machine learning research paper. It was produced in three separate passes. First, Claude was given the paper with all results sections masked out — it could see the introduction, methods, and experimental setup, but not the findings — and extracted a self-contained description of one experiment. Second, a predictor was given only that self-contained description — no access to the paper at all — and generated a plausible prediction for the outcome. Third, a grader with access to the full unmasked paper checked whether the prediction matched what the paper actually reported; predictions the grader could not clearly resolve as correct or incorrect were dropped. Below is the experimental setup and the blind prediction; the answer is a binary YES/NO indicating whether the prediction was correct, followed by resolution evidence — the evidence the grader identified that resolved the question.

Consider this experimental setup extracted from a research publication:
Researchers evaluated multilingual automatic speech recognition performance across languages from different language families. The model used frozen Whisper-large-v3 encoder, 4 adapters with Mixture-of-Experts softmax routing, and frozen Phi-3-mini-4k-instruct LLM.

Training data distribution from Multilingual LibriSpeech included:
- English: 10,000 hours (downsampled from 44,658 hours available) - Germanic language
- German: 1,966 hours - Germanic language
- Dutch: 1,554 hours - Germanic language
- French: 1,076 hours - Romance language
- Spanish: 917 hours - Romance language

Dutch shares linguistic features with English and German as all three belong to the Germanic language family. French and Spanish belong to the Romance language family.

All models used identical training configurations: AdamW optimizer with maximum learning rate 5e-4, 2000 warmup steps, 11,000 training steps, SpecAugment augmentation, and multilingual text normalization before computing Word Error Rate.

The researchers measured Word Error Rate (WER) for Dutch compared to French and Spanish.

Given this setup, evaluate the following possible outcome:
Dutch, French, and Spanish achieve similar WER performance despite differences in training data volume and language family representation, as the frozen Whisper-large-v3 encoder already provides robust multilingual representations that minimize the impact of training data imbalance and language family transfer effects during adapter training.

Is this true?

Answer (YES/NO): NO